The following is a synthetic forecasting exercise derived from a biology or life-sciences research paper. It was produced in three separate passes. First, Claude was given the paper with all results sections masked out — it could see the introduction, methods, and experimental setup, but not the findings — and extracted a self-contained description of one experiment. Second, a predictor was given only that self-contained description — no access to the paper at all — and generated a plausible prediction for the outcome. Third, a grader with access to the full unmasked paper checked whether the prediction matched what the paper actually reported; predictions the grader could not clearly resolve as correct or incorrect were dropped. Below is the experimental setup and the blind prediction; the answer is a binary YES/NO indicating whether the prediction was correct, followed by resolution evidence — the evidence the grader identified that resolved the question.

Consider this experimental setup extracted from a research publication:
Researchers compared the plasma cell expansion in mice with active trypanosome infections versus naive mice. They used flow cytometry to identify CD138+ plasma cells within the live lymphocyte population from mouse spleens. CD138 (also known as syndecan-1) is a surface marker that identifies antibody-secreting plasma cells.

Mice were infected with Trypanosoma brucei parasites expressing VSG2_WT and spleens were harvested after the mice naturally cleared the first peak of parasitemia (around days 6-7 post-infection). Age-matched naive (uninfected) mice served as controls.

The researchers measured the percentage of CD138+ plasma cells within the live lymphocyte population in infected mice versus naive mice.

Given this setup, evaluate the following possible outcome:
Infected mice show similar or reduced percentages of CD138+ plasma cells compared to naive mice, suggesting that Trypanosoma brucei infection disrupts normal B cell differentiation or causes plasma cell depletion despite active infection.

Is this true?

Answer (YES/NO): NO